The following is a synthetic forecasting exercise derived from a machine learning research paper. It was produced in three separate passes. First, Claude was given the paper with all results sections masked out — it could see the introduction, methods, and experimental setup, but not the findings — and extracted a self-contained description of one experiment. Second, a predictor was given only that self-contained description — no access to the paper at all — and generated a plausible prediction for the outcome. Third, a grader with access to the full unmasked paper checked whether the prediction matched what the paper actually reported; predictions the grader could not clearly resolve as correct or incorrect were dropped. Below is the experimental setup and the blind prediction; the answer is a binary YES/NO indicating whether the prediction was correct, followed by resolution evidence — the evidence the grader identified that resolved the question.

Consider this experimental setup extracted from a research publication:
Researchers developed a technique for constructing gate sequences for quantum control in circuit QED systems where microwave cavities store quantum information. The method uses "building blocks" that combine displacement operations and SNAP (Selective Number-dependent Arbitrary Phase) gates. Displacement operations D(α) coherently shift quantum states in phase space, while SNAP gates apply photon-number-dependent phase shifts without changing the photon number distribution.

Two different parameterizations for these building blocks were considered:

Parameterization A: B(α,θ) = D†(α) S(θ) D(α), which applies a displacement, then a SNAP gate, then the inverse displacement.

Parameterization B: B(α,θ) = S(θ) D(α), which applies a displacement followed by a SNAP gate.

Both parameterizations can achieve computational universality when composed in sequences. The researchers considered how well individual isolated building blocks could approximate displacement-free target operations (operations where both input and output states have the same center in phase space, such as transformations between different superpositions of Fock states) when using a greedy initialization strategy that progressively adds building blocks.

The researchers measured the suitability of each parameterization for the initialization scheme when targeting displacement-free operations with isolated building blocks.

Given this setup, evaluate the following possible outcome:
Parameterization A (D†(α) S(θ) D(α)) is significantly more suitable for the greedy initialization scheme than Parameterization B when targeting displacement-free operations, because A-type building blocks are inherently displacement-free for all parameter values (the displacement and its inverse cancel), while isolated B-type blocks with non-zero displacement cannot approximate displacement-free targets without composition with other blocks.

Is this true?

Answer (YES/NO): YES